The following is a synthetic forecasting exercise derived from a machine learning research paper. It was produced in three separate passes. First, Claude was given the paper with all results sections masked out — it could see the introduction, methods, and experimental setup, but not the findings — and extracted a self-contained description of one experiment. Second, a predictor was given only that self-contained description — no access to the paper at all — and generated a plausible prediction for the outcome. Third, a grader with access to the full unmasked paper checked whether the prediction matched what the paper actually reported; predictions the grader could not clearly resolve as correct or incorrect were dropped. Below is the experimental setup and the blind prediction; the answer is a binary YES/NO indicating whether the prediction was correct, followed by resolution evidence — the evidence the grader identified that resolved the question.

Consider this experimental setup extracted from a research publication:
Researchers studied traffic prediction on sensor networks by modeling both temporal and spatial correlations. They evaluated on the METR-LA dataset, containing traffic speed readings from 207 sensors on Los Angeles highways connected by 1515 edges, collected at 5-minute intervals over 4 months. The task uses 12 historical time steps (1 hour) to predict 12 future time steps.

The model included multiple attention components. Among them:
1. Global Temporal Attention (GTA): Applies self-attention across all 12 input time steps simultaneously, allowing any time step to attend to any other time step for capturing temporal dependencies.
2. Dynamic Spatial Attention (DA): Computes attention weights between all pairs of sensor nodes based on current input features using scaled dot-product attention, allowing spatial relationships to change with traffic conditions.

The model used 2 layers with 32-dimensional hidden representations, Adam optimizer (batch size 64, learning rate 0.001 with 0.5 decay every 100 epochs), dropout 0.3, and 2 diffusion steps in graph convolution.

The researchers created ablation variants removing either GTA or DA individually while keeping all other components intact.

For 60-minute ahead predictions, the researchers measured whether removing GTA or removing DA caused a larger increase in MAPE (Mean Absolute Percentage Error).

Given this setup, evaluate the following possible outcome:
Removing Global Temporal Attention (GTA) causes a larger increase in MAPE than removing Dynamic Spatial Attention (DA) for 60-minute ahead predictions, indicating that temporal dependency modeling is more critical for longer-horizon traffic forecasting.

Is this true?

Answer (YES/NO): YES